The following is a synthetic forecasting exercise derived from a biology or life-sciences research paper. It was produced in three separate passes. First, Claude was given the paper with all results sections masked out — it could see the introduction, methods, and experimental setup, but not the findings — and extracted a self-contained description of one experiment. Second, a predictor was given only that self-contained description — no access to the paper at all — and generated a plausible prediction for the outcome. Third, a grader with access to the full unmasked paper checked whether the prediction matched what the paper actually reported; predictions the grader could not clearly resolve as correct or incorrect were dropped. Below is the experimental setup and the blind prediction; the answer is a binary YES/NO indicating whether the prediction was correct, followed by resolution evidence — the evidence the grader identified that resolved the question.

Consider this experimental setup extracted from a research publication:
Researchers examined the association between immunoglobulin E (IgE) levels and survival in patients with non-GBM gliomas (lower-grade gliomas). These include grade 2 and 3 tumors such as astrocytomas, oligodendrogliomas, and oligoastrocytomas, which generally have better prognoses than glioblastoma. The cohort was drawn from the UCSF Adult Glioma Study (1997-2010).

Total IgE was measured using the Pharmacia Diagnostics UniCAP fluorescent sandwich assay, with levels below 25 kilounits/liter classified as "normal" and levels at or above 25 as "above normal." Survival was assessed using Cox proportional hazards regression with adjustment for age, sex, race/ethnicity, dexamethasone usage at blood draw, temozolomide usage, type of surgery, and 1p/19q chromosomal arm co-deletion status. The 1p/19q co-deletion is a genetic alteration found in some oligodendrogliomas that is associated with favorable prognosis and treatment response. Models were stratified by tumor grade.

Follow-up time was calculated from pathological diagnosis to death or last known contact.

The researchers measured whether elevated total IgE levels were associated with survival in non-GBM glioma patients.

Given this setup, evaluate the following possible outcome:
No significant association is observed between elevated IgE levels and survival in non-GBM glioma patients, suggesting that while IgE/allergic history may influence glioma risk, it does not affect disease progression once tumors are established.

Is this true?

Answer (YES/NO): YES